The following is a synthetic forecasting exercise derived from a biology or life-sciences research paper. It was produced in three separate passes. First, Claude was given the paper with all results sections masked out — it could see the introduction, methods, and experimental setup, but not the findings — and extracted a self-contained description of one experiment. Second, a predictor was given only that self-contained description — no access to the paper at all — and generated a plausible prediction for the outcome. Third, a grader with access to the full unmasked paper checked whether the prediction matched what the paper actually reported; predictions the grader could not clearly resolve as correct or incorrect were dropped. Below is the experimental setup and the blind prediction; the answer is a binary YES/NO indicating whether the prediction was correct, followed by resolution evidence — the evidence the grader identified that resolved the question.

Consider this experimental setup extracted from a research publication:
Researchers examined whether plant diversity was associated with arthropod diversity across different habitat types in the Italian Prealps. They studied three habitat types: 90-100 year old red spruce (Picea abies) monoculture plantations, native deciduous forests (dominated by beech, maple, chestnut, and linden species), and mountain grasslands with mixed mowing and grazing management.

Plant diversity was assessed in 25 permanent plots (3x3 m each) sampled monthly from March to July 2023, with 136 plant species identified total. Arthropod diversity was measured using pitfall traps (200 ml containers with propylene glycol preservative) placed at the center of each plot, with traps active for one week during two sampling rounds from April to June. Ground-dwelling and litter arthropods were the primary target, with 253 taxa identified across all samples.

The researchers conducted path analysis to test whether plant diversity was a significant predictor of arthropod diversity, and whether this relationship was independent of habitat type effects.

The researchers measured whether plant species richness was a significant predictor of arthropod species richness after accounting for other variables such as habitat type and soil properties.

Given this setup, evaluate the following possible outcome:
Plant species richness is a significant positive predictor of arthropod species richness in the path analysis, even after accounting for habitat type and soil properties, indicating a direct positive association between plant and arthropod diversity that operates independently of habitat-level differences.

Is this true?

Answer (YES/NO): NO